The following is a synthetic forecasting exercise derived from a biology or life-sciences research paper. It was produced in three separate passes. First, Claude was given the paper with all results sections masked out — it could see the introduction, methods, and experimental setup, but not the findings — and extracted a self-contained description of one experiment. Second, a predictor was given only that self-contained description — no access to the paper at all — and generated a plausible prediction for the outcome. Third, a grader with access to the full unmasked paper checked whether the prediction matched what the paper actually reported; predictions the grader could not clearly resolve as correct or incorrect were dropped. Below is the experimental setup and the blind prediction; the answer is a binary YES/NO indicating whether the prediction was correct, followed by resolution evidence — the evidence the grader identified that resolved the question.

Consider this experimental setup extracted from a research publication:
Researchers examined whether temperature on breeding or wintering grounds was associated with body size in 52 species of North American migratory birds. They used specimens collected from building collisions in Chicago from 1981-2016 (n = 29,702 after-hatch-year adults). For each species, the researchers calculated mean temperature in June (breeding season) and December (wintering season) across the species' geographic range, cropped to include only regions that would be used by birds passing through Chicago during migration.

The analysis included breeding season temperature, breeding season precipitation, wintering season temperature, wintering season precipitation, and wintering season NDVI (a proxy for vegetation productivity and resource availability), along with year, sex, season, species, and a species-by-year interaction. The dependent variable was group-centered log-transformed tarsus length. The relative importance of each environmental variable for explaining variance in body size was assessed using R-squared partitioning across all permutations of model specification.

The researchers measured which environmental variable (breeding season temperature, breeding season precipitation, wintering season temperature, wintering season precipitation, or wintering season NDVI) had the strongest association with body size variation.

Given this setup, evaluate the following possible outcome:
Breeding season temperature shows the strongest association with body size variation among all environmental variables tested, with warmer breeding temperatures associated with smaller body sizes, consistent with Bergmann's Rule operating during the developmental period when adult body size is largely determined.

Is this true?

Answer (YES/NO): YES